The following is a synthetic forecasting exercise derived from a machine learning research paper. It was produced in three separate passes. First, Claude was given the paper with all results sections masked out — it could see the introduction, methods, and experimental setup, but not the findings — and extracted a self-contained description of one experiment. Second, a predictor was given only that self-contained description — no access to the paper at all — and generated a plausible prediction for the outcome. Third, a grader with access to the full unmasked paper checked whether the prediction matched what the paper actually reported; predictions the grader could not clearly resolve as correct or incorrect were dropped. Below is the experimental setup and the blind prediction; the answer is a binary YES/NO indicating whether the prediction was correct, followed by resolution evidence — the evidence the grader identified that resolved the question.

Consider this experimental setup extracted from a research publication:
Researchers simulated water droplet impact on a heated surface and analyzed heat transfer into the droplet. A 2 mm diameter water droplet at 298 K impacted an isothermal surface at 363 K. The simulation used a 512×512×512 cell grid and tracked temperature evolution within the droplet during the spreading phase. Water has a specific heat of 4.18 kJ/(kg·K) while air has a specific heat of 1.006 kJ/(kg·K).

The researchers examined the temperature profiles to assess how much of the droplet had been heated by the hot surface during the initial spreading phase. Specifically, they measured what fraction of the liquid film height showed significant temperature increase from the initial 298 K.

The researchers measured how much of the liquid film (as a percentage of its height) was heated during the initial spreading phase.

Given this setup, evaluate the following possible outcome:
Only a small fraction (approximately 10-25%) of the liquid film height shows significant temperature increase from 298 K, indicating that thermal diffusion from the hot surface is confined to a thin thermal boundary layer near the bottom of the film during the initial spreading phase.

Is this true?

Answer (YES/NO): YES